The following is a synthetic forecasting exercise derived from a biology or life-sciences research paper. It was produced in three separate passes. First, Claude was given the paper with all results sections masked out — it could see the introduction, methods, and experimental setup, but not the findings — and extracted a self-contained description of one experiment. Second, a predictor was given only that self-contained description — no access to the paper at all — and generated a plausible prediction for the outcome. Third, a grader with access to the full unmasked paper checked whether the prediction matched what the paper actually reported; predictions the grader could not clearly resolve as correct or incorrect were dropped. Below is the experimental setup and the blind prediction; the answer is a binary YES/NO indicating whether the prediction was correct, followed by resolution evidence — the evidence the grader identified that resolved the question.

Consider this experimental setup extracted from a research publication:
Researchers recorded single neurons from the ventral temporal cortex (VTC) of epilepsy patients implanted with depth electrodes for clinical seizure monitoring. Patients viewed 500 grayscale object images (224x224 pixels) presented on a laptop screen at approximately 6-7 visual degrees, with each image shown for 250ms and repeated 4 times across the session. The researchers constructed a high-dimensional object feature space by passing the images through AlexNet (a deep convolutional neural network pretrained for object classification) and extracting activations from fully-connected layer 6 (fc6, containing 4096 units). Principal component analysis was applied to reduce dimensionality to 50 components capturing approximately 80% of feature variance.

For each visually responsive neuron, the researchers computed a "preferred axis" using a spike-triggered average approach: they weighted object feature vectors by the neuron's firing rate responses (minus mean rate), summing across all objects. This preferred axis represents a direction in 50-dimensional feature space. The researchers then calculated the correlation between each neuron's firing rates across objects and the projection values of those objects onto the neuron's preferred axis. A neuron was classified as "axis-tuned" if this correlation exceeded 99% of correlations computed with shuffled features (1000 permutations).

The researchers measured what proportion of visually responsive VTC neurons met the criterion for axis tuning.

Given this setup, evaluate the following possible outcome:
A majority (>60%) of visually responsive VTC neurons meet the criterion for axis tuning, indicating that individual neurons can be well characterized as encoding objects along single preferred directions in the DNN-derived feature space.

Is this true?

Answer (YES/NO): YES